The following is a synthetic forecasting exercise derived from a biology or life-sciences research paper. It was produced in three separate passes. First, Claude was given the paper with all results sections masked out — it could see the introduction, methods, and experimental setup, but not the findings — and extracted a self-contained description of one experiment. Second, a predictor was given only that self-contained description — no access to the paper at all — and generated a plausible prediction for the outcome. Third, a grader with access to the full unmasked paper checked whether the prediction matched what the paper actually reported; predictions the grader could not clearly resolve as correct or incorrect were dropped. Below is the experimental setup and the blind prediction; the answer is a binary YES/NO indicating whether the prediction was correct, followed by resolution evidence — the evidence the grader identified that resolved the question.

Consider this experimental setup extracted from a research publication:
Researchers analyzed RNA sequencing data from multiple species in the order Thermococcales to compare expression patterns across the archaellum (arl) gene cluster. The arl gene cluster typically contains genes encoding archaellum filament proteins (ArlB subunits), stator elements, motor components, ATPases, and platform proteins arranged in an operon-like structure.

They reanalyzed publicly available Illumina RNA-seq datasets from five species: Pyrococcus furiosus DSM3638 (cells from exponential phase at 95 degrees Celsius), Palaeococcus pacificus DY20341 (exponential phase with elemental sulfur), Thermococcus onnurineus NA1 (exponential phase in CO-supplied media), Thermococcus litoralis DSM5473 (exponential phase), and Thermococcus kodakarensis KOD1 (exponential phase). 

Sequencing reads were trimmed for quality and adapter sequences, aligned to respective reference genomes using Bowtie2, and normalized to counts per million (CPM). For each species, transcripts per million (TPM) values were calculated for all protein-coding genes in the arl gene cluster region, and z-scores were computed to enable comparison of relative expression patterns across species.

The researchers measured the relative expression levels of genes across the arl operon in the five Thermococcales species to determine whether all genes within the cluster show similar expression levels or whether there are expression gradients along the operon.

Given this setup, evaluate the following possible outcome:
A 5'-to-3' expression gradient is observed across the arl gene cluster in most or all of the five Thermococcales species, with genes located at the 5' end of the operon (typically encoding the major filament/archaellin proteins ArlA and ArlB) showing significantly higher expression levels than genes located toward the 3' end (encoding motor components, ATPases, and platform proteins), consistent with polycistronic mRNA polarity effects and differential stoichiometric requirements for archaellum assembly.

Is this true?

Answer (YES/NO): YES